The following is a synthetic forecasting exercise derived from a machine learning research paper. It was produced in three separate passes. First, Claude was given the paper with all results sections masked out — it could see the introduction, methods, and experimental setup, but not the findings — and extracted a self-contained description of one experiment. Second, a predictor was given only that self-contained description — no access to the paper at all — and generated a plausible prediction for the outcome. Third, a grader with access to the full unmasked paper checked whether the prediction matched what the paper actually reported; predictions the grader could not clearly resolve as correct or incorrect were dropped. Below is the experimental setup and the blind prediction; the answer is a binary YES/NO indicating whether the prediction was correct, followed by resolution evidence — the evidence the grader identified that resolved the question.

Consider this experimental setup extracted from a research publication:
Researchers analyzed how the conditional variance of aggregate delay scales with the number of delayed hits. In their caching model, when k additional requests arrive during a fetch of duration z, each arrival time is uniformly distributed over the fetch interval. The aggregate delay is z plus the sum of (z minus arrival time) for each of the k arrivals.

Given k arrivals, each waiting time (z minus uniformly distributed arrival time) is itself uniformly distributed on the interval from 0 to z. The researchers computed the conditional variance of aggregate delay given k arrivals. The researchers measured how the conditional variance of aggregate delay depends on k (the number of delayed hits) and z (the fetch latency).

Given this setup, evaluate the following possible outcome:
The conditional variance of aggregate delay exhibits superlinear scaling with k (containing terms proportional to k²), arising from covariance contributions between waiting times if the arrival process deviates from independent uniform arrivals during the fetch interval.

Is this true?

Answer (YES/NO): NO